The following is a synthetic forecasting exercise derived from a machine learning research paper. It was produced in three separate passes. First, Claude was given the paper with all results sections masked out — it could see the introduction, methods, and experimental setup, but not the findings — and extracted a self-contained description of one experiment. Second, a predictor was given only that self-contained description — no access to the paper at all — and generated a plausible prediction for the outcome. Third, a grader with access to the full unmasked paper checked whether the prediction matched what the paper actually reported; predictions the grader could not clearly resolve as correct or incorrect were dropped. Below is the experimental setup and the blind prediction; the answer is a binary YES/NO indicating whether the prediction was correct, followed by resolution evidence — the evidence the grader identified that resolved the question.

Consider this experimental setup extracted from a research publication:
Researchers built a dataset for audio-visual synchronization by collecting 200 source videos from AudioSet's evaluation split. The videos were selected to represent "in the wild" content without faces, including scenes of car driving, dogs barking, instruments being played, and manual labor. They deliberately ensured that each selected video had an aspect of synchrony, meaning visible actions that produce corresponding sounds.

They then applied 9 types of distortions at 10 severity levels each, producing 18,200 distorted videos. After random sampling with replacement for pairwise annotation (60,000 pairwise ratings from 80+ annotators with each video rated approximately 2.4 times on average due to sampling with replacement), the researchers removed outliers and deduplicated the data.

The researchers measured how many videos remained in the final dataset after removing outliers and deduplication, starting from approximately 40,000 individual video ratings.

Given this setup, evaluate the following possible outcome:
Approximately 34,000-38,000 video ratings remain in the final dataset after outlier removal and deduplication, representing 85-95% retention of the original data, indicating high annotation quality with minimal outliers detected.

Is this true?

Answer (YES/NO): NO